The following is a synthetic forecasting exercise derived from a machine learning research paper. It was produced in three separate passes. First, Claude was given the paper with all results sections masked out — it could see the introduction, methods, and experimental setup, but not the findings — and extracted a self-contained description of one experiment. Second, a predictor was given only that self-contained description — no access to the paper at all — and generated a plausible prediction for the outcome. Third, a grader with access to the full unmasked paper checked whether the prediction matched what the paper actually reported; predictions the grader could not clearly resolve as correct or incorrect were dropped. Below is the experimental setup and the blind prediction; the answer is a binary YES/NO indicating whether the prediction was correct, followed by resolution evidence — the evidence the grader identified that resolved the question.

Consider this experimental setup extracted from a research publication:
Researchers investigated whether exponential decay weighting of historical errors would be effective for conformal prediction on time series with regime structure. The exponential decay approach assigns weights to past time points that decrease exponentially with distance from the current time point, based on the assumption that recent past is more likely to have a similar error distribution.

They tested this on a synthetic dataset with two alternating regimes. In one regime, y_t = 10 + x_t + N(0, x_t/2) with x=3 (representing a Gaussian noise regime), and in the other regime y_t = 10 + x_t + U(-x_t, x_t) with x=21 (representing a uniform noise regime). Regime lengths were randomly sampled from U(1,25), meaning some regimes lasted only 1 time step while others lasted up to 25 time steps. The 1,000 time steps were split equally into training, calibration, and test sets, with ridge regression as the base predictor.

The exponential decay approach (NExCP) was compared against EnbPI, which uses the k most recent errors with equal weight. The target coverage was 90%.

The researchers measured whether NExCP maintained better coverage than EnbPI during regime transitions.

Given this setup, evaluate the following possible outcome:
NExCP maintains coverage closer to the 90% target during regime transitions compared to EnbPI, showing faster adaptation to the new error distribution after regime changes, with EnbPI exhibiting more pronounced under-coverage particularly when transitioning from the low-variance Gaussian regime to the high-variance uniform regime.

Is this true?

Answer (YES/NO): NO